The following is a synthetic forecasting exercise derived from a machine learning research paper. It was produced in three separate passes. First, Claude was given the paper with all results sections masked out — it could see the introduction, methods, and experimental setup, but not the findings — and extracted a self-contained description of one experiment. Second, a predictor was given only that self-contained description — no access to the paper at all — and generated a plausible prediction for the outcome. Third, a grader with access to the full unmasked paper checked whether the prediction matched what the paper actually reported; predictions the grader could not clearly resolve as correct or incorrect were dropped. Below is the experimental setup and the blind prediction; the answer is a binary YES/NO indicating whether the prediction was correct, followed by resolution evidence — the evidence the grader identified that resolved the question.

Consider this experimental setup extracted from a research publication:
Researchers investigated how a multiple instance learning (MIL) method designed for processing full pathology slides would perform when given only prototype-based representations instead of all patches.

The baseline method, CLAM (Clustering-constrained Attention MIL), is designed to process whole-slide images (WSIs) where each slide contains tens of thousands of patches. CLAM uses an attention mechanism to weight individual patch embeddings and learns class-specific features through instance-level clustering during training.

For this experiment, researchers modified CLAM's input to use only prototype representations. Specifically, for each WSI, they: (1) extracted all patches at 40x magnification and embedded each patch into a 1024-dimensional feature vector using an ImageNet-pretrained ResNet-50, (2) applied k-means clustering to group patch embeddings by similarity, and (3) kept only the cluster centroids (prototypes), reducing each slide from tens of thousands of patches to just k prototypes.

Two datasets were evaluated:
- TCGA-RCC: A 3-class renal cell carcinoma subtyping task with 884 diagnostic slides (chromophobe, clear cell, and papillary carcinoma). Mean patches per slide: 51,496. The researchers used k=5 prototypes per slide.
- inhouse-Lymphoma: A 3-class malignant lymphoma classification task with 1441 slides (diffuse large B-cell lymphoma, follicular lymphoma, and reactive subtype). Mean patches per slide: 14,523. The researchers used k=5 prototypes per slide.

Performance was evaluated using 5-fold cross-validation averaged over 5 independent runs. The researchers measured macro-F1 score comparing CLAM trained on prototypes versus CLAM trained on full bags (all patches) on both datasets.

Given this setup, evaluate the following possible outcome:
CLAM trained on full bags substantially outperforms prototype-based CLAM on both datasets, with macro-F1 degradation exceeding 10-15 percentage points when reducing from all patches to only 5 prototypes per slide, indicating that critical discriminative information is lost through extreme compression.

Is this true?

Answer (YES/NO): NO